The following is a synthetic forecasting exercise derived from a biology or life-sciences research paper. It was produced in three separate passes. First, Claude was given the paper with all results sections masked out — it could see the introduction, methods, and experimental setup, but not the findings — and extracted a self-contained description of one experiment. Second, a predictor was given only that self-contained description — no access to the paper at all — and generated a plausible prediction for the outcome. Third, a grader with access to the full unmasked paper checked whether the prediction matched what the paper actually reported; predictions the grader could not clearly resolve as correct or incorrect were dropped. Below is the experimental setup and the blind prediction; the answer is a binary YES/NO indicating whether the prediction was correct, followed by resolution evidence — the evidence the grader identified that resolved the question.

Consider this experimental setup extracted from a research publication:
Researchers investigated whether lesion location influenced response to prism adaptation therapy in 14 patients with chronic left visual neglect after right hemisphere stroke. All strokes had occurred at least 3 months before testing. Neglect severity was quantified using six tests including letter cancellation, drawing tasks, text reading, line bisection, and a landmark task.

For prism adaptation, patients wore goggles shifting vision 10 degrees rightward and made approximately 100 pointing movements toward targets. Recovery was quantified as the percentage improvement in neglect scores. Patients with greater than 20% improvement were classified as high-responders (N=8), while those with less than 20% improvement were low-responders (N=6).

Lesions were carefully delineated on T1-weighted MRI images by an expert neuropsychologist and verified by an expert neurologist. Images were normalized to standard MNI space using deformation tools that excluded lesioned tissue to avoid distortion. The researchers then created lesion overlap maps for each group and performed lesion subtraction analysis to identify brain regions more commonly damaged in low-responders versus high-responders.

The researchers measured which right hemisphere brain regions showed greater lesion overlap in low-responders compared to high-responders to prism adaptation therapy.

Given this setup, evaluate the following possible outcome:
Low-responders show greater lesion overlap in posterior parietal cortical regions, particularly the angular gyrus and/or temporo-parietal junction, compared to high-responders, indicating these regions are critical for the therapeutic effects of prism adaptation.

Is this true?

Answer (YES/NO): YES